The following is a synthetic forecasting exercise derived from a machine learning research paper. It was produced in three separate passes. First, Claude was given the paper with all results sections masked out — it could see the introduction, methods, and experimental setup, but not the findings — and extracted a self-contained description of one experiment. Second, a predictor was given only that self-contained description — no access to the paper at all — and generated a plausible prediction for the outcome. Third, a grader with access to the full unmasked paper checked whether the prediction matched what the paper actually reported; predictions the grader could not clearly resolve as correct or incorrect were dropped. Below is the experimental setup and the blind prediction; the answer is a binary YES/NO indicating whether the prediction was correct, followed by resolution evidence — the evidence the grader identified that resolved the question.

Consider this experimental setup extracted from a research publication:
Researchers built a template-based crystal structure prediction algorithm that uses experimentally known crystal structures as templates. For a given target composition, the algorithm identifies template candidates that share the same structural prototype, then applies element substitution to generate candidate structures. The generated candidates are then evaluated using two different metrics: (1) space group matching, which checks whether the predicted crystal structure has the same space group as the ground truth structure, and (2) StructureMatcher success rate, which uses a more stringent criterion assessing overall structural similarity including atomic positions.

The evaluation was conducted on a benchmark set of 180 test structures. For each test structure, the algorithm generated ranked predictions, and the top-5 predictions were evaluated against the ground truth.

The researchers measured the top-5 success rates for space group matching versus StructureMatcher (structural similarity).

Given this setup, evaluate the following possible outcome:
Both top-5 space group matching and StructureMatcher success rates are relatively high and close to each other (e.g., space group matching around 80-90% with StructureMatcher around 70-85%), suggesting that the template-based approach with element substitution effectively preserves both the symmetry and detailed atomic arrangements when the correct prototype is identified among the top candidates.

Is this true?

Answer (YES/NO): YES